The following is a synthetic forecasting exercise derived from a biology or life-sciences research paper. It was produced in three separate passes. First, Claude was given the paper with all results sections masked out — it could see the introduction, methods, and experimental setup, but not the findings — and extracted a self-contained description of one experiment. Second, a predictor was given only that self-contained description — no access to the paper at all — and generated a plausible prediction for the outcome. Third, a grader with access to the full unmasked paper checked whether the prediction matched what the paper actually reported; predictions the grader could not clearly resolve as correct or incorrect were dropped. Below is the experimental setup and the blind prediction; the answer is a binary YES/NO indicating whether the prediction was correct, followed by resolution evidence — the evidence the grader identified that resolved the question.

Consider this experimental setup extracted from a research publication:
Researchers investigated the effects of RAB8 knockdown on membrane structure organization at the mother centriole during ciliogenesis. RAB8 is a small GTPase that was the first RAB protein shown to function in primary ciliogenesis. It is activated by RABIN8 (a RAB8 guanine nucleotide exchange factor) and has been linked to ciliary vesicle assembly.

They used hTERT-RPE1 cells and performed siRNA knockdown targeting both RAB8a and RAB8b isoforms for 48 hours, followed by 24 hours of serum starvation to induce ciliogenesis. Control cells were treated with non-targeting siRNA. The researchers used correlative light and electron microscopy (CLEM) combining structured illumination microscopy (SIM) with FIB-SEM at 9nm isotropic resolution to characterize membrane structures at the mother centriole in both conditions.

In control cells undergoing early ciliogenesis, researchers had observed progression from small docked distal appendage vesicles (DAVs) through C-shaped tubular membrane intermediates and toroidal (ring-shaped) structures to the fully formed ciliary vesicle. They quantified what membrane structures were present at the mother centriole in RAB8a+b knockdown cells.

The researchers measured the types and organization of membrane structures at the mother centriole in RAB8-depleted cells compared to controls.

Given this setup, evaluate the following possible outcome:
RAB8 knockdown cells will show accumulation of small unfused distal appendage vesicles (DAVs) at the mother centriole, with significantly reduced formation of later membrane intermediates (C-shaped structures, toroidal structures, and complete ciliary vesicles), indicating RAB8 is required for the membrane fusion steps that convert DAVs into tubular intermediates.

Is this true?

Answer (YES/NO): NO